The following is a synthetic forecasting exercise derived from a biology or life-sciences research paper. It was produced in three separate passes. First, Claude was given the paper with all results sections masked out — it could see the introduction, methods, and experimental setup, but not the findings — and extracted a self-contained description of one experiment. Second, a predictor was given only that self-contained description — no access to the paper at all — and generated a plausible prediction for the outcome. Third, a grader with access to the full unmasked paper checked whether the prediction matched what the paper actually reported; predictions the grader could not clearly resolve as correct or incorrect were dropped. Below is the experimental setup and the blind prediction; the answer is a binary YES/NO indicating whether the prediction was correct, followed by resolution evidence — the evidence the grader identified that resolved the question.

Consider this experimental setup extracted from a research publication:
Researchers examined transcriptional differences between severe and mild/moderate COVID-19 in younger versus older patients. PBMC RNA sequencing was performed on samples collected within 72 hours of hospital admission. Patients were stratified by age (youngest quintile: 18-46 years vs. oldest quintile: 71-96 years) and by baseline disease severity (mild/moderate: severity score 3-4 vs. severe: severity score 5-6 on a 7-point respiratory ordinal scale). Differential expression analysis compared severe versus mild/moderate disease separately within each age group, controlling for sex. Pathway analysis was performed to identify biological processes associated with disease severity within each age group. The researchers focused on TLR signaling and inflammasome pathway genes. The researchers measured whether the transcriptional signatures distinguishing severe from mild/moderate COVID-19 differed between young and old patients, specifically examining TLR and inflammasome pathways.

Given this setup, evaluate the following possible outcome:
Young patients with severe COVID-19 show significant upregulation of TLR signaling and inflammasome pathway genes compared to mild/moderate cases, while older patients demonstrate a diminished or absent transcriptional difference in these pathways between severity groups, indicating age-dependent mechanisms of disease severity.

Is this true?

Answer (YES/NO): NO